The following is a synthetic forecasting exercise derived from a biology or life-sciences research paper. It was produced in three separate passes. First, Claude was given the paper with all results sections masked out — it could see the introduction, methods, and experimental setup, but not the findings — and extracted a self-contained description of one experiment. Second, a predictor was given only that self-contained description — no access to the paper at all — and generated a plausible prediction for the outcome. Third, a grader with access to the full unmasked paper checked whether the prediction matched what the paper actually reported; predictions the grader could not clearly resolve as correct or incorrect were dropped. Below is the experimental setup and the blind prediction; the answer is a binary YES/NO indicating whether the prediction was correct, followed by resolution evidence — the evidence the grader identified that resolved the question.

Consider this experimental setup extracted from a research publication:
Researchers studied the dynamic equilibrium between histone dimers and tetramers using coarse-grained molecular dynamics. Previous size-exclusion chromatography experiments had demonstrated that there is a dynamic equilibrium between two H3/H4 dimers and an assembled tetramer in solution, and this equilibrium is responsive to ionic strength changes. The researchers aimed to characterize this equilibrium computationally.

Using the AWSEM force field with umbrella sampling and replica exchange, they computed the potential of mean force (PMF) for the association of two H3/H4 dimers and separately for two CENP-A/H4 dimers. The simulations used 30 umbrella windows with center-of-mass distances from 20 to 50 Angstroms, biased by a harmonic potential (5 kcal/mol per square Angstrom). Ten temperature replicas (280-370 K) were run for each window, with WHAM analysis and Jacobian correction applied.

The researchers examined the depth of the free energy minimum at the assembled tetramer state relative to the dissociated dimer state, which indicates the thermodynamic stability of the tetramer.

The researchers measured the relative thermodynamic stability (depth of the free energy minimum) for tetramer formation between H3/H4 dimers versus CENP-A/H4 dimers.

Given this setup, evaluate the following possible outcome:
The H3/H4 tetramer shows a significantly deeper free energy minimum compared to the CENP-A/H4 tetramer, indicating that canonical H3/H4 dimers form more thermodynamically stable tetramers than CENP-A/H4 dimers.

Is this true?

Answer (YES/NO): NO